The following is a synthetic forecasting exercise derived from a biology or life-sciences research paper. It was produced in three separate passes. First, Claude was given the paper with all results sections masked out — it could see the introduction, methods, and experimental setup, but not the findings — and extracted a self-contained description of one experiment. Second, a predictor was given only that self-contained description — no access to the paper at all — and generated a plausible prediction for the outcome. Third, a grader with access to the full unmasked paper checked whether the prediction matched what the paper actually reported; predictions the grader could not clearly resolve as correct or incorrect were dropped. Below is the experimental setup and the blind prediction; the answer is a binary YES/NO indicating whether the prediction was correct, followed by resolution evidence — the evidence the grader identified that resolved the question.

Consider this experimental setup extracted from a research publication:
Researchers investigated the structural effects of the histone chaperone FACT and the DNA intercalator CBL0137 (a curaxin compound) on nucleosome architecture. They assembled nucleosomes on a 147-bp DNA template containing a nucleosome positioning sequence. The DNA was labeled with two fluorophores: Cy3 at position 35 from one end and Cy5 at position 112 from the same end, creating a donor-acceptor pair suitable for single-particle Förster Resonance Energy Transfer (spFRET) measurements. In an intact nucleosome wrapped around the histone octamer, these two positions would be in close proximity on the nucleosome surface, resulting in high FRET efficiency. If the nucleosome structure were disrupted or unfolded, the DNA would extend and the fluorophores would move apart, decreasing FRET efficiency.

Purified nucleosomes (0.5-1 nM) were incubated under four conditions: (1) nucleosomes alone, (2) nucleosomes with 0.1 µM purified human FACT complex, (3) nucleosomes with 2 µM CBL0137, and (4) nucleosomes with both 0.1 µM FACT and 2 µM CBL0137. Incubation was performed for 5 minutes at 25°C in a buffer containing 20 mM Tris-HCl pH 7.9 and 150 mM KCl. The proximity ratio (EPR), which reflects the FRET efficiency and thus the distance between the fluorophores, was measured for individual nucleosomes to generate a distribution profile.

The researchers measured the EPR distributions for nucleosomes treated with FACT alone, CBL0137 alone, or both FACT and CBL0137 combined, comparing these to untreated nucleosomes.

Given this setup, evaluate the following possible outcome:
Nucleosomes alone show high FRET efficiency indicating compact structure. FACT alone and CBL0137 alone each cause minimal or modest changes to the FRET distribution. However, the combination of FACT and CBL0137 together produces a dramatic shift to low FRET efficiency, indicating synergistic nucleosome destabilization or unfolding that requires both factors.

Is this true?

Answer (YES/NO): YES